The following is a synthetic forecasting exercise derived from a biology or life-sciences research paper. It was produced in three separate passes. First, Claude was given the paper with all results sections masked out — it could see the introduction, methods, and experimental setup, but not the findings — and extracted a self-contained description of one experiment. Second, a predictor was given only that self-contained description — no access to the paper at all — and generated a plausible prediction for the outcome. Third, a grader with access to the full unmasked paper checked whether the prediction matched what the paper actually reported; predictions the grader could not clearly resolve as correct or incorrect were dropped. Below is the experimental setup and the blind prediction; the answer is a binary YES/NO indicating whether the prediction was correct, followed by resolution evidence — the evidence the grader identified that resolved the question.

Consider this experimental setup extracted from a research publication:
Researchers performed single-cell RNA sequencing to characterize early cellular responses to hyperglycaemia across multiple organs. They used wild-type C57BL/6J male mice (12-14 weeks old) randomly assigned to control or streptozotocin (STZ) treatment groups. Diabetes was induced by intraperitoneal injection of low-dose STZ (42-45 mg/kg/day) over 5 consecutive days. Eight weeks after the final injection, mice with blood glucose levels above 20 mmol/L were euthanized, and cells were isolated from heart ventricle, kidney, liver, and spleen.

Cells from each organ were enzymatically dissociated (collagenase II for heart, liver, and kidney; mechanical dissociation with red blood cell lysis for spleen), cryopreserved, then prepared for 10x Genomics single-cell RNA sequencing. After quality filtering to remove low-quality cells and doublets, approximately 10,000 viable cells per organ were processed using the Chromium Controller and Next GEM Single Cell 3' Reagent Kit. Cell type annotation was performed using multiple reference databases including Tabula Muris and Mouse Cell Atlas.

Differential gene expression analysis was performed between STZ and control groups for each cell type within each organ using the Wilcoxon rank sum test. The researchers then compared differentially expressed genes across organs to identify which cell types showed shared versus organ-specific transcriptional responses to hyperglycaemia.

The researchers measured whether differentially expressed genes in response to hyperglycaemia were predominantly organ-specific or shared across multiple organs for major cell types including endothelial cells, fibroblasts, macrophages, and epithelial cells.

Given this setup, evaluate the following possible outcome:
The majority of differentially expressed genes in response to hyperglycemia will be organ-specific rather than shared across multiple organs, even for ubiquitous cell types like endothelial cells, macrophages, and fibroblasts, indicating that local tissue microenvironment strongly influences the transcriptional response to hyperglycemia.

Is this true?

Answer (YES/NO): NO